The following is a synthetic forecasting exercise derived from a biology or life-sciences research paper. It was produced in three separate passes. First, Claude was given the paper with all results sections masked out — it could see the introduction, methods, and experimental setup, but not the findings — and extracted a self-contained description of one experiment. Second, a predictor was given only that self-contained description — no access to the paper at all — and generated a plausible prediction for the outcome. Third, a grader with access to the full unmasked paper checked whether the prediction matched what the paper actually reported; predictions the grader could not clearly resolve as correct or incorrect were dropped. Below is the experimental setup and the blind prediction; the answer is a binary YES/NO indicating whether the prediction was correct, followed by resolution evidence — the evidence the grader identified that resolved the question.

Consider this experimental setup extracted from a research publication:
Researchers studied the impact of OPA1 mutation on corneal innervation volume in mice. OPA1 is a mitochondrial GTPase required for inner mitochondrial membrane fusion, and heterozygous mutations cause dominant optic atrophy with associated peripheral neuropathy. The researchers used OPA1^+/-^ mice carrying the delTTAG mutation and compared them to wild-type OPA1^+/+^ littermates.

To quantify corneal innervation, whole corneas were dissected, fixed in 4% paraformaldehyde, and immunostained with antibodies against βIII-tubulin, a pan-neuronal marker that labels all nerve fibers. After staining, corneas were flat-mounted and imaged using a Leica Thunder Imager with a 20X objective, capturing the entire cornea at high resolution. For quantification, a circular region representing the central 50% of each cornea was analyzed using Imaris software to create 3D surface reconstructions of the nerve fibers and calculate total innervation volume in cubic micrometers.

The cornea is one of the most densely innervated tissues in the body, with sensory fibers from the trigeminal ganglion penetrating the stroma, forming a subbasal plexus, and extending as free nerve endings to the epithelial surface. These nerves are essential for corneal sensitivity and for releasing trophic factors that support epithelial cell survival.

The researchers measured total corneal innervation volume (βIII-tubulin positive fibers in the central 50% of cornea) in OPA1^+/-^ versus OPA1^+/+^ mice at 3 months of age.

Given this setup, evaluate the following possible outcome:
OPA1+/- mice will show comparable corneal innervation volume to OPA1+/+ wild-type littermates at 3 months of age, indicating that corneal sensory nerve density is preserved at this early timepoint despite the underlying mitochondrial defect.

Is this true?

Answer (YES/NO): NO